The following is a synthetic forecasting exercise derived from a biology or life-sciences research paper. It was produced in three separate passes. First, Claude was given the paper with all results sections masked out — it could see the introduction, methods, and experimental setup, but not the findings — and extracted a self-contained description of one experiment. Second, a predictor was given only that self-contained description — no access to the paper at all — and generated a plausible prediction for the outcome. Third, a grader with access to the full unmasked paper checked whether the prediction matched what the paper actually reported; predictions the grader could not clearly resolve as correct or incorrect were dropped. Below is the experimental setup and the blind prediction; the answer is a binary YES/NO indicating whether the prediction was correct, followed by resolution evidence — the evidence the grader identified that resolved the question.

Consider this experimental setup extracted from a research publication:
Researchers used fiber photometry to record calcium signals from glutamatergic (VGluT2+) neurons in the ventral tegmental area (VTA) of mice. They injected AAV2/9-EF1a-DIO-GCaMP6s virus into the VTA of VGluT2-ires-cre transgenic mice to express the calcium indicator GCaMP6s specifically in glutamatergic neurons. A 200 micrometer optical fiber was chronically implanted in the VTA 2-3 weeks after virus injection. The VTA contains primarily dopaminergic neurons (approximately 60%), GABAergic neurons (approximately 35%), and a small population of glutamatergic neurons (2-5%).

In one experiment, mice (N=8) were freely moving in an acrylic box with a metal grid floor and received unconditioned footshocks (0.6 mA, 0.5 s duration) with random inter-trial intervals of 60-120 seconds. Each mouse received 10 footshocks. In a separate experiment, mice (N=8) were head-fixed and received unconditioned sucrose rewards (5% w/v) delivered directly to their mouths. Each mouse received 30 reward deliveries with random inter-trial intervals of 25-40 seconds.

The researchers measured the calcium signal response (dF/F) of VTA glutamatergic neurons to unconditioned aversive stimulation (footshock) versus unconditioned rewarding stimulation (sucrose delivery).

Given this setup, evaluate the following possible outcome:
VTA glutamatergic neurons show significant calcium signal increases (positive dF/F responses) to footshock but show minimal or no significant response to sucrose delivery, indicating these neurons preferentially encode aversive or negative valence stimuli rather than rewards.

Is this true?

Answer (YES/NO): NO